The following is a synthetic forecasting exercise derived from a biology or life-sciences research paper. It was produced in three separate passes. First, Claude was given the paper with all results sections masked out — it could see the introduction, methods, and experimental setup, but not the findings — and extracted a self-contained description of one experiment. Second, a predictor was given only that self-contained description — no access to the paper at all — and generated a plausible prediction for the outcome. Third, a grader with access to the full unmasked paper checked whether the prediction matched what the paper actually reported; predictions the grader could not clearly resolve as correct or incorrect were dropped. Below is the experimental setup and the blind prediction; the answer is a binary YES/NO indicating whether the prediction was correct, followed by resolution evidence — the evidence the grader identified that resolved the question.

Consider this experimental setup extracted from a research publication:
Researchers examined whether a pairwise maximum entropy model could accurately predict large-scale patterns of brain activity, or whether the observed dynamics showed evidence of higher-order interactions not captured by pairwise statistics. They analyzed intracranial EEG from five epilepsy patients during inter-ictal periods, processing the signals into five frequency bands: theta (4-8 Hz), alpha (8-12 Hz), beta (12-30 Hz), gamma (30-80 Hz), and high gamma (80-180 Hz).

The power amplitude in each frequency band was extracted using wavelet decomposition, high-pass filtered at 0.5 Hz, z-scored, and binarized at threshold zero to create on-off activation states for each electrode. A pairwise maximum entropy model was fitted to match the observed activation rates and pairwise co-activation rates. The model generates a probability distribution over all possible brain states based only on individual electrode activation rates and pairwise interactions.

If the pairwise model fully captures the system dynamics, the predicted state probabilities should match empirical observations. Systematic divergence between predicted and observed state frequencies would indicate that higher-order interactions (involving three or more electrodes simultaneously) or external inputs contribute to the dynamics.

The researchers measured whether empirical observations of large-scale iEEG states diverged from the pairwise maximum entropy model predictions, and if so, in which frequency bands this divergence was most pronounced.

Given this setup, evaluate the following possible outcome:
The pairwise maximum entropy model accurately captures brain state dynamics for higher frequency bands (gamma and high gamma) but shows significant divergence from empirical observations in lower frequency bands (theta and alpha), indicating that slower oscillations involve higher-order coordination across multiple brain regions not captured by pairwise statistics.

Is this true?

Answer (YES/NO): NO